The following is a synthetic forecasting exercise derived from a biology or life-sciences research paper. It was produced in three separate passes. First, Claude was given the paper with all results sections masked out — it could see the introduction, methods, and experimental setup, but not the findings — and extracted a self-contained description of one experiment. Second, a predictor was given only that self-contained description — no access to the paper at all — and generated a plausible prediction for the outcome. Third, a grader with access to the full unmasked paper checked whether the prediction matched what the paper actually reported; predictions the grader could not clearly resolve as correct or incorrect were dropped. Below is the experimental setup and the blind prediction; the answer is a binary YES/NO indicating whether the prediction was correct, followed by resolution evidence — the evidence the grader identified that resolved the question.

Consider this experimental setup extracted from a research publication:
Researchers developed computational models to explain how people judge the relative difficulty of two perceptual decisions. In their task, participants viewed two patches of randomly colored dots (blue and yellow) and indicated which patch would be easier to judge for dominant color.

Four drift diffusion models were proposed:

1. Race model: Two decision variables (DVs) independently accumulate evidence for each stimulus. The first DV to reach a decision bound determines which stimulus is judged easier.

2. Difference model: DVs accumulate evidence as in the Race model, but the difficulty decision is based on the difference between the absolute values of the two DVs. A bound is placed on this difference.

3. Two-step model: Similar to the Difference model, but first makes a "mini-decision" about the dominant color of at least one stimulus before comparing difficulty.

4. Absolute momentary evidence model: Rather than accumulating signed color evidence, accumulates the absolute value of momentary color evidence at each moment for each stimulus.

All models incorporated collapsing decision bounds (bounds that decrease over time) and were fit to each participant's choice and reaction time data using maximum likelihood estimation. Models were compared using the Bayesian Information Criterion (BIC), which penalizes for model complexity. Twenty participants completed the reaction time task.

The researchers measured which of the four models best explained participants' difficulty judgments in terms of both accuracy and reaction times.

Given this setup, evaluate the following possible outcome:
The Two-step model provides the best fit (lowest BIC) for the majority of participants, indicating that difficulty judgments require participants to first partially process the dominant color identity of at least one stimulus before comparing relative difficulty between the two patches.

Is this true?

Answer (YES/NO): NO